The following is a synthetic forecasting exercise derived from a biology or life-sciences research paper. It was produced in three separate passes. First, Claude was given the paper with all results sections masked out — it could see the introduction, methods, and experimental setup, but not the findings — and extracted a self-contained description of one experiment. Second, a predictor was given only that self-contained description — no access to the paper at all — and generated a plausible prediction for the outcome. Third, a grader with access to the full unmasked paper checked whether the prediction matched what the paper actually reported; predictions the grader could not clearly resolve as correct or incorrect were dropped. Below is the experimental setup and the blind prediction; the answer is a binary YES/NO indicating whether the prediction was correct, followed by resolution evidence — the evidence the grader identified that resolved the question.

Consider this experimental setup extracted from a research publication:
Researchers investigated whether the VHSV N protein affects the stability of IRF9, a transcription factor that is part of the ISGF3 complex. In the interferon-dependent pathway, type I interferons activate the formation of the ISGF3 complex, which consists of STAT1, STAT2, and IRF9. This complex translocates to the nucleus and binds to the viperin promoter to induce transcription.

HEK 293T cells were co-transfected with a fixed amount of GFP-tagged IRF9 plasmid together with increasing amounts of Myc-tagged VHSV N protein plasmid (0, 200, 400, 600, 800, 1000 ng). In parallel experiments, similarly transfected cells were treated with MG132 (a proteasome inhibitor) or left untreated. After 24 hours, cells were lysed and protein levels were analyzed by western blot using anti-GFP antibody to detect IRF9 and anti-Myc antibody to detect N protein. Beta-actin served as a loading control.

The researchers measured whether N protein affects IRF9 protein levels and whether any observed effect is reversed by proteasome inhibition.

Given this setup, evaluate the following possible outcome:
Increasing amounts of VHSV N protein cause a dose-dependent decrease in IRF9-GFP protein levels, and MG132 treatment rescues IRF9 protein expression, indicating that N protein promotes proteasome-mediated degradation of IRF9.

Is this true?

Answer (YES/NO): YES